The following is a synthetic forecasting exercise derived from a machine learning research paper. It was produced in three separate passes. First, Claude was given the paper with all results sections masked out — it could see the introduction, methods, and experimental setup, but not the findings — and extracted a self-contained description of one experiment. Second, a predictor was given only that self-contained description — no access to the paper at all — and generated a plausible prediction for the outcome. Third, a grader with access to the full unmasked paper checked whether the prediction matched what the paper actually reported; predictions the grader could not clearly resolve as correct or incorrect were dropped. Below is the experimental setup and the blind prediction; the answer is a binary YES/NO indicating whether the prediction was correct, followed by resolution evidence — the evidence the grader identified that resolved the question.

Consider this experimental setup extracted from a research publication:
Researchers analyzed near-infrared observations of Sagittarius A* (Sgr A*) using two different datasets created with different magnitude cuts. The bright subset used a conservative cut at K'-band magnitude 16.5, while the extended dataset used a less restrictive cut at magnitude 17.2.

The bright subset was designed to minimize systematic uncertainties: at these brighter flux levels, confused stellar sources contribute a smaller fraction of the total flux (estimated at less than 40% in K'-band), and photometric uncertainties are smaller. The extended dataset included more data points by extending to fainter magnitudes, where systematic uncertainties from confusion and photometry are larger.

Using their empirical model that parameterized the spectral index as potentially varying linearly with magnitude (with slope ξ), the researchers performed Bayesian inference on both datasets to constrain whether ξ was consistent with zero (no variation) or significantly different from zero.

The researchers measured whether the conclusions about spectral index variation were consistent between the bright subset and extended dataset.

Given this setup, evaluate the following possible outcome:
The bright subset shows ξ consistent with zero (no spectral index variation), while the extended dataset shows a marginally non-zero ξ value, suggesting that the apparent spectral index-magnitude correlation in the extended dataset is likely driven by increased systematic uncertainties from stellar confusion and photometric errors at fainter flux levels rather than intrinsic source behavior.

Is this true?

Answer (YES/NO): NO